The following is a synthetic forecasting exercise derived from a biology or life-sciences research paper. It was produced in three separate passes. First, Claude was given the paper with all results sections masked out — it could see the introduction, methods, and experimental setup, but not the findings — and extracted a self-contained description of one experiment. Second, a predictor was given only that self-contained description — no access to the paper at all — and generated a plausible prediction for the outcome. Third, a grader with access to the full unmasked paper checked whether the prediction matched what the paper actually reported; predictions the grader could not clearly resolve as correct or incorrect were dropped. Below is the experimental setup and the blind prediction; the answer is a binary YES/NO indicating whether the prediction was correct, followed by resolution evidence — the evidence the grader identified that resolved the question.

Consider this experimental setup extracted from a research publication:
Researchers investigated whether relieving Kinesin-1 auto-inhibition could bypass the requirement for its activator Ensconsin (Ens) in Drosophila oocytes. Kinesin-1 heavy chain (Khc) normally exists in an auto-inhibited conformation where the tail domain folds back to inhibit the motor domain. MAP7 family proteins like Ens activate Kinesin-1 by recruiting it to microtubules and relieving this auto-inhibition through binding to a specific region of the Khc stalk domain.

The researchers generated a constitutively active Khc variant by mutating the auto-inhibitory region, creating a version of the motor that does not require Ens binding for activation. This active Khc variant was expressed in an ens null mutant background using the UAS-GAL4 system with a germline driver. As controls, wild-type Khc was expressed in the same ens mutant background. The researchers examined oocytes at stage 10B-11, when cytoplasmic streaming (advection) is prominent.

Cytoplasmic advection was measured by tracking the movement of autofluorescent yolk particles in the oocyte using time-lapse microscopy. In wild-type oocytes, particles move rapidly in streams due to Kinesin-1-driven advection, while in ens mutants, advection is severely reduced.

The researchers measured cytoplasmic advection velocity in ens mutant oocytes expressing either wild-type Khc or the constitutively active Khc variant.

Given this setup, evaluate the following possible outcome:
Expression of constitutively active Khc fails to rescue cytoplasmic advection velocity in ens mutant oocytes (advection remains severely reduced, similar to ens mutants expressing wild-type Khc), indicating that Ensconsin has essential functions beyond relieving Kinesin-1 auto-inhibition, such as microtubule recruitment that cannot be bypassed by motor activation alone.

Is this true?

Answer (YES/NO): NO